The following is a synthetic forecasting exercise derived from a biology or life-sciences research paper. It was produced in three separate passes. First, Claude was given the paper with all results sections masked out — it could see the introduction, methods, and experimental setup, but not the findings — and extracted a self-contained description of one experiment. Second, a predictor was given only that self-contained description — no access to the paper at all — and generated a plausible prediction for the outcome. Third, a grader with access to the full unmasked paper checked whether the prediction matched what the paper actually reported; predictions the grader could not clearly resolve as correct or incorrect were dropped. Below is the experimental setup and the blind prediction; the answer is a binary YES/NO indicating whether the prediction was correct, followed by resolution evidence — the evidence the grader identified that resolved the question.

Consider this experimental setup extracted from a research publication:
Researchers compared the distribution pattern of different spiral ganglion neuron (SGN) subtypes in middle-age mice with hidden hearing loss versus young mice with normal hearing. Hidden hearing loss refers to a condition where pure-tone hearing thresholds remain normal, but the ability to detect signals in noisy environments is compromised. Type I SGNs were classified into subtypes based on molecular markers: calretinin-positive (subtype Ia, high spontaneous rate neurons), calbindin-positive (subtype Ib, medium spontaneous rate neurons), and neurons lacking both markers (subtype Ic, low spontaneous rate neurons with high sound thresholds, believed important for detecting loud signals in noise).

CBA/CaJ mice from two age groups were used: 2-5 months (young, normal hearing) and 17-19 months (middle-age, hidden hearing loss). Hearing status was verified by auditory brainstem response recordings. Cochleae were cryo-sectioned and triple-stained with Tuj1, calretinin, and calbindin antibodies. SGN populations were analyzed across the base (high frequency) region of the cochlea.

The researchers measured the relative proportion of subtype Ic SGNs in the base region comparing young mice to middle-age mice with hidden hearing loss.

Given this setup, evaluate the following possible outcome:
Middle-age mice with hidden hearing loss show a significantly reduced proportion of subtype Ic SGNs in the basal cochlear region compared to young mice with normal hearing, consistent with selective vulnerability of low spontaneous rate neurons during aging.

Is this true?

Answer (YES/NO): YES